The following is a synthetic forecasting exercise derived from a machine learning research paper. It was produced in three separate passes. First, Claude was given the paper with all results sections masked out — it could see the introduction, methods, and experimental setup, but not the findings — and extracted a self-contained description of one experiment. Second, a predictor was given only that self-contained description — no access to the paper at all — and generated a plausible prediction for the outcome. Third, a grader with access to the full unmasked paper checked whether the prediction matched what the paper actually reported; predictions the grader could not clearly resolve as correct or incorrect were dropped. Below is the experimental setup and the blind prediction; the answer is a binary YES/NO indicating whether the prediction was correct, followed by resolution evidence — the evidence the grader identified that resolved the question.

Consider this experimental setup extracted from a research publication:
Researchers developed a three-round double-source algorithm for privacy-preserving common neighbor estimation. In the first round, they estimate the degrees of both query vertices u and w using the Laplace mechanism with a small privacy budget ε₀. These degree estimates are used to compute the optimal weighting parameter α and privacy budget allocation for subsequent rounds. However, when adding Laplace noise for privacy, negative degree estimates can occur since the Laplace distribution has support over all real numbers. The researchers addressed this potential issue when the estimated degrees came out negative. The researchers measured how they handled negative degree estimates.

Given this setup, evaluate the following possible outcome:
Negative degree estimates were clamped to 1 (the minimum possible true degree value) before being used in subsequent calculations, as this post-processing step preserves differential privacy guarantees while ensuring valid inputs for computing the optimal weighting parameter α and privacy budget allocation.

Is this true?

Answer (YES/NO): NO